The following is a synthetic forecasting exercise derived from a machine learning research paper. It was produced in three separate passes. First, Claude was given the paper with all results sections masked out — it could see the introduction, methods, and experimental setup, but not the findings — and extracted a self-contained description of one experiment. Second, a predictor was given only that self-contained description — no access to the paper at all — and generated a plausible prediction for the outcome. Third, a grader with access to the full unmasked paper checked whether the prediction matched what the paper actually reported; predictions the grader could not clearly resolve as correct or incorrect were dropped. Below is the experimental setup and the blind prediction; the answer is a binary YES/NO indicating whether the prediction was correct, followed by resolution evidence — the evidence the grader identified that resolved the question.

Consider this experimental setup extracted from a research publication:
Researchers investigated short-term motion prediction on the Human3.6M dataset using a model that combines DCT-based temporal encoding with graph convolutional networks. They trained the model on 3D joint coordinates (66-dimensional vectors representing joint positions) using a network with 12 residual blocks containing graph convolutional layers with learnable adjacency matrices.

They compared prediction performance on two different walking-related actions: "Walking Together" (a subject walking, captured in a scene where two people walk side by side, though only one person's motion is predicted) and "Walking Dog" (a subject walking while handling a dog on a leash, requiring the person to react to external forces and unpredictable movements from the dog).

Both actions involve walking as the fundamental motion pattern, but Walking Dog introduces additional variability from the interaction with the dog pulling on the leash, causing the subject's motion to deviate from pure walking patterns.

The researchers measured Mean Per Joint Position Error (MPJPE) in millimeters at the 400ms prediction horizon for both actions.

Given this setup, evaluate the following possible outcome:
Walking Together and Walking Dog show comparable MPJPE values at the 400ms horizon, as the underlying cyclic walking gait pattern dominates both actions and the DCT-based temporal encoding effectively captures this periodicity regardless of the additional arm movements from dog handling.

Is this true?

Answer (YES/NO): NO